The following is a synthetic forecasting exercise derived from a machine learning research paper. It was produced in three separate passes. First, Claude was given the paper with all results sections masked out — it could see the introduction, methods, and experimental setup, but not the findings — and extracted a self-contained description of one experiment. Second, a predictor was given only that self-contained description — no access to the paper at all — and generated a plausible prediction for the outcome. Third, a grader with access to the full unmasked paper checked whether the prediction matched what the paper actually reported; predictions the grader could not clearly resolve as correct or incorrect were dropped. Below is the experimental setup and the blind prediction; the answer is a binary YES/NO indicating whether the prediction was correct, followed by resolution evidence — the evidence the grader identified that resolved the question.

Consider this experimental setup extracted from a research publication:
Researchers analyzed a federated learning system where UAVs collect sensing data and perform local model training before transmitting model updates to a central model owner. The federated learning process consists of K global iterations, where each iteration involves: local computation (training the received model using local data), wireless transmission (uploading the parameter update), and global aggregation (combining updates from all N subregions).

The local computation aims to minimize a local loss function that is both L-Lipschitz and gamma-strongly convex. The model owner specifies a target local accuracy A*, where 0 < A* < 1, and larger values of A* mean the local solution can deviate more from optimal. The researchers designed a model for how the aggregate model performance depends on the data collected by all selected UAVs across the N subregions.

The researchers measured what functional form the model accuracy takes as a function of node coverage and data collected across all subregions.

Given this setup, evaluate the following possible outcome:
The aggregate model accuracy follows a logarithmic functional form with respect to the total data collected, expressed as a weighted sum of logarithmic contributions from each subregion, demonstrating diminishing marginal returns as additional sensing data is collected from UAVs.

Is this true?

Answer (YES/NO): YES